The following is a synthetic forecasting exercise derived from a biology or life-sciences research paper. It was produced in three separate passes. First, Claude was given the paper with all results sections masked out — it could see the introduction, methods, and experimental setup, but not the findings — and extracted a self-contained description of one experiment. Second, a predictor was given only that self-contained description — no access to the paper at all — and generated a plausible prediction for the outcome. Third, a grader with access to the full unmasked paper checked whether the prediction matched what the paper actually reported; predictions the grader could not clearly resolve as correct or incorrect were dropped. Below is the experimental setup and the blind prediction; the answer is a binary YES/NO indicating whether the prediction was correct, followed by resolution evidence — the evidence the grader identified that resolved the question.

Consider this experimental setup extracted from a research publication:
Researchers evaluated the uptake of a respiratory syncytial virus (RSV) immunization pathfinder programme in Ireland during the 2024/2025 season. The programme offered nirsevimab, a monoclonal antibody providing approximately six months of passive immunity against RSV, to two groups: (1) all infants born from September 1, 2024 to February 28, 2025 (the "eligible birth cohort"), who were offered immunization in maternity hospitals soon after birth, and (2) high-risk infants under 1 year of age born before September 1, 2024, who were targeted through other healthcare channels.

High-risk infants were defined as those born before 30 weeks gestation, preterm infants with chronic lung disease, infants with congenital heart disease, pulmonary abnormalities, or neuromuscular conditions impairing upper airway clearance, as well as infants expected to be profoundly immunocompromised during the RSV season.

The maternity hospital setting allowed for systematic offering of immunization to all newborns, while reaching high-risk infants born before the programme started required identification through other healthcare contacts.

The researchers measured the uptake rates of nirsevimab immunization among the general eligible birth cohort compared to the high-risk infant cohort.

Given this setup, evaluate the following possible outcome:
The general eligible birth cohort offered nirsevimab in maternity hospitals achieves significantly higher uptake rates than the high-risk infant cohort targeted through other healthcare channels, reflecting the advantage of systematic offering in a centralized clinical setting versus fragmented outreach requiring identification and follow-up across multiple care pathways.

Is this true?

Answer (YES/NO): NO